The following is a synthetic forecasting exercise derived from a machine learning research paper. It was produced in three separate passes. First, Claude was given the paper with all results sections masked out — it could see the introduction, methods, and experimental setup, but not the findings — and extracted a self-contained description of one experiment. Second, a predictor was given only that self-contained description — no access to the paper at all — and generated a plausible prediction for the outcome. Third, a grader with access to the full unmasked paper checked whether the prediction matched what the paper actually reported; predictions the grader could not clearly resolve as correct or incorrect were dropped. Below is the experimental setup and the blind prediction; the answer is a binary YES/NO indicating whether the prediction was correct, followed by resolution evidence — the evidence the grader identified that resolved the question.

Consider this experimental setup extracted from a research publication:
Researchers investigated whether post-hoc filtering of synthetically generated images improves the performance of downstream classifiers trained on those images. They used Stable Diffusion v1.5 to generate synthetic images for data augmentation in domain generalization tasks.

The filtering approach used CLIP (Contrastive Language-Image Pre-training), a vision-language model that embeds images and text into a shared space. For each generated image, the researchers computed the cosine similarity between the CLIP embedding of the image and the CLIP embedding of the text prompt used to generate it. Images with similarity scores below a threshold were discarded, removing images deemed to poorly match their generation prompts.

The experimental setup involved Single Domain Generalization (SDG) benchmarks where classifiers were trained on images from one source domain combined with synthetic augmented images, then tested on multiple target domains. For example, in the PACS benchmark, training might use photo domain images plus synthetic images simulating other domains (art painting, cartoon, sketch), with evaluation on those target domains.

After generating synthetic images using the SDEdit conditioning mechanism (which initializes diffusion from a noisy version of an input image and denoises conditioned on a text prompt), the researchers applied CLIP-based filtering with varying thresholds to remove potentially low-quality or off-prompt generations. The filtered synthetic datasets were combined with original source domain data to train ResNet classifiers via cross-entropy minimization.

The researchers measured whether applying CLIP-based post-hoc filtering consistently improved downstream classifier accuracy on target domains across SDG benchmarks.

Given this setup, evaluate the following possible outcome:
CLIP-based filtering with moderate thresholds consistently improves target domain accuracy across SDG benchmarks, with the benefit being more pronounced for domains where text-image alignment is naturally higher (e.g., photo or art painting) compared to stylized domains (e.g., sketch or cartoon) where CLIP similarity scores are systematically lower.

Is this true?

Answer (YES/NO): NO